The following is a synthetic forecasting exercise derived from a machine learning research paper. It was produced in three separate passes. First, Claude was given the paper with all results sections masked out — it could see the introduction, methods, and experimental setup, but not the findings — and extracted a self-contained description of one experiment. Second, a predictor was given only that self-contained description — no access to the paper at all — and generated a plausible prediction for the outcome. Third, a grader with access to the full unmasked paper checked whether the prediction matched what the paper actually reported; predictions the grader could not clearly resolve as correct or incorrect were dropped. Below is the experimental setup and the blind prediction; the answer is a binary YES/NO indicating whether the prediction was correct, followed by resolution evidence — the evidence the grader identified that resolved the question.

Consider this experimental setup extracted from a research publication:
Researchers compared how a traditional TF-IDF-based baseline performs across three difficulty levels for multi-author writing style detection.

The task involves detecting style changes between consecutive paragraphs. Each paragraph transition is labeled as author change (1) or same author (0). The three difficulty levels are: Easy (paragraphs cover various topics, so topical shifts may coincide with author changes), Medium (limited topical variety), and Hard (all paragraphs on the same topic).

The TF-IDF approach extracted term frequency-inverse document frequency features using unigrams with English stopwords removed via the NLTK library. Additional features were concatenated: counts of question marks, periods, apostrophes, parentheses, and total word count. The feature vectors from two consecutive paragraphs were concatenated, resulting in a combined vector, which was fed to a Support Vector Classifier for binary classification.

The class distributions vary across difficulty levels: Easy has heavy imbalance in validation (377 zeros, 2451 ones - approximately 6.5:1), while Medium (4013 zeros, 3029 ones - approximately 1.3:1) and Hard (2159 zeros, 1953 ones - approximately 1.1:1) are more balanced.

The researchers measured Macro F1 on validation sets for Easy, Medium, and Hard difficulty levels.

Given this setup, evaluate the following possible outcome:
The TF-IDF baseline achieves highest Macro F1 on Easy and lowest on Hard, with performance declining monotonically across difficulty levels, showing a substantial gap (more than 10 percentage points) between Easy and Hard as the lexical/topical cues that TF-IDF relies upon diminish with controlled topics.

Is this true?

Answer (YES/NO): NO